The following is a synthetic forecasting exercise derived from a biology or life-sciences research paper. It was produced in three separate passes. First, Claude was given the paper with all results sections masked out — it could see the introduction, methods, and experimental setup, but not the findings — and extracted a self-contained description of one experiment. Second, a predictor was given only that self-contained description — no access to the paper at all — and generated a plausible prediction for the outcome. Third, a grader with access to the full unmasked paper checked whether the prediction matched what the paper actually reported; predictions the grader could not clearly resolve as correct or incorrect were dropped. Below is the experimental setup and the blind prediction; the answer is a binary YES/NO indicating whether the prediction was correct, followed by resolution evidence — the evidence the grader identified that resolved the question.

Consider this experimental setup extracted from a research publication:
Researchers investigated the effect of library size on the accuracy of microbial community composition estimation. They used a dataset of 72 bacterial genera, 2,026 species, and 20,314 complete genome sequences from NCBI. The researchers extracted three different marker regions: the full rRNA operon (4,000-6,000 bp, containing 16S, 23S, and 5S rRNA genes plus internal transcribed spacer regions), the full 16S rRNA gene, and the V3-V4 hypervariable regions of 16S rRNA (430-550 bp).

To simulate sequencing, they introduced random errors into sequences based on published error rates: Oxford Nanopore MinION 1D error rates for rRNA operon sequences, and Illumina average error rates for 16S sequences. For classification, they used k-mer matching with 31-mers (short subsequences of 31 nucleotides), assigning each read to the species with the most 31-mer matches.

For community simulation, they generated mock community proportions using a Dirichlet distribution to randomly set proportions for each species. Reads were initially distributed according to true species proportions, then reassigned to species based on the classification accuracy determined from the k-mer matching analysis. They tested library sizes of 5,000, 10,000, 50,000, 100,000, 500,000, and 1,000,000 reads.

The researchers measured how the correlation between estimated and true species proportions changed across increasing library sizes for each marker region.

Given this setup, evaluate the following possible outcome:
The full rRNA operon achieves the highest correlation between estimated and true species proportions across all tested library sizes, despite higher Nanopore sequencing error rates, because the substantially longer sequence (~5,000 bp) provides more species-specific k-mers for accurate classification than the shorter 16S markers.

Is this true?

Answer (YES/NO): YES